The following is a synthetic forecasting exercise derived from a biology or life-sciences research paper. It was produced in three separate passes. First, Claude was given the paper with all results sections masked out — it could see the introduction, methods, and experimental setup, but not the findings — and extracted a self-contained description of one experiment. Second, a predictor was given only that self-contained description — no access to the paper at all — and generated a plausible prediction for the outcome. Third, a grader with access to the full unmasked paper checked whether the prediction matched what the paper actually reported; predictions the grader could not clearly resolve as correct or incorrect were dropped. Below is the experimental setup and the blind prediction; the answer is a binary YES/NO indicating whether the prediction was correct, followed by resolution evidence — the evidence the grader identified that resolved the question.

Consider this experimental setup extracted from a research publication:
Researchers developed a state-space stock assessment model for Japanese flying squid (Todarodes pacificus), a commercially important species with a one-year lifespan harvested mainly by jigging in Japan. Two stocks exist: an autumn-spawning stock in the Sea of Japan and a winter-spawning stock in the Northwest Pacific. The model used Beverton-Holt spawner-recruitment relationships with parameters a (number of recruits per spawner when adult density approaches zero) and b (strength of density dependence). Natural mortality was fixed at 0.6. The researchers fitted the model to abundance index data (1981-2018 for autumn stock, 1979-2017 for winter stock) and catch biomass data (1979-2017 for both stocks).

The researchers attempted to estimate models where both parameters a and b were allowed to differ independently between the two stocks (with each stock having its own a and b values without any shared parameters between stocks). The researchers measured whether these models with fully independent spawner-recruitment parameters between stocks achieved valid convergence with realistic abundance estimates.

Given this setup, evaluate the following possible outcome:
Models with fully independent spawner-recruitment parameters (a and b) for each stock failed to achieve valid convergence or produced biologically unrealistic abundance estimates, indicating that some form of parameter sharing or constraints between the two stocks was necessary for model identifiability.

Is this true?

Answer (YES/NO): YES